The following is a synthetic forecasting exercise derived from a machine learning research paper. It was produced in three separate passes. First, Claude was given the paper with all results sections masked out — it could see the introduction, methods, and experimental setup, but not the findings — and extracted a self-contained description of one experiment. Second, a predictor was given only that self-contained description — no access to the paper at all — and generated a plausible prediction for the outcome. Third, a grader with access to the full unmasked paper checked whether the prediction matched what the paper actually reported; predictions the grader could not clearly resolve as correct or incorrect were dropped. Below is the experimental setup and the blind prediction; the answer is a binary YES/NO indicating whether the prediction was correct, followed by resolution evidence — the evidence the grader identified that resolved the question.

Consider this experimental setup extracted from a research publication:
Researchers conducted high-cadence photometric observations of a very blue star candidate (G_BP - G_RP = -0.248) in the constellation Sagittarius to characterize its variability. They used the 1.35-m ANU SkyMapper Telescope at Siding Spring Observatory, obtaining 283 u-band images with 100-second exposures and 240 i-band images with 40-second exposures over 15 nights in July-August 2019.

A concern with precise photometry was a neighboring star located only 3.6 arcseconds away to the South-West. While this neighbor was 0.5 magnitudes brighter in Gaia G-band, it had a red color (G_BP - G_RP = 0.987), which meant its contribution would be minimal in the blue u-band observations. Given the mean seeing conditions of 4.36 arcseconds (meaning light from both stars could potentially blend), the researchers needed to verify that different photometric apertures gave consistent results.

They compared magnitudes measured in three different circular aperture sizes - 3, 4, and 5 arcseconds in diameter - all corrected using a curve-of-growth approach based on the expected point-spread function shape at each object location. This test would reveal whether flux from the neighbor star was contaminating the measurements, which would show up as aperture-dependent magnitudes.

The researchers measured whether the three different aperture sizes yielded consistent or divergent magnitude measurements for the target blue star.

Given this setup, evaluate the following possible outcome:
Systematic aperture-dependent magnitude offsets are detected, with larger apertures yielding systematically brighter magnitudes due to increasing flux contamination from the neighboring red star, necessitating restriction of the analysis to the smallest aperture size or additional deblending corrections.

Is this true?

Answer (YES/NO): NO